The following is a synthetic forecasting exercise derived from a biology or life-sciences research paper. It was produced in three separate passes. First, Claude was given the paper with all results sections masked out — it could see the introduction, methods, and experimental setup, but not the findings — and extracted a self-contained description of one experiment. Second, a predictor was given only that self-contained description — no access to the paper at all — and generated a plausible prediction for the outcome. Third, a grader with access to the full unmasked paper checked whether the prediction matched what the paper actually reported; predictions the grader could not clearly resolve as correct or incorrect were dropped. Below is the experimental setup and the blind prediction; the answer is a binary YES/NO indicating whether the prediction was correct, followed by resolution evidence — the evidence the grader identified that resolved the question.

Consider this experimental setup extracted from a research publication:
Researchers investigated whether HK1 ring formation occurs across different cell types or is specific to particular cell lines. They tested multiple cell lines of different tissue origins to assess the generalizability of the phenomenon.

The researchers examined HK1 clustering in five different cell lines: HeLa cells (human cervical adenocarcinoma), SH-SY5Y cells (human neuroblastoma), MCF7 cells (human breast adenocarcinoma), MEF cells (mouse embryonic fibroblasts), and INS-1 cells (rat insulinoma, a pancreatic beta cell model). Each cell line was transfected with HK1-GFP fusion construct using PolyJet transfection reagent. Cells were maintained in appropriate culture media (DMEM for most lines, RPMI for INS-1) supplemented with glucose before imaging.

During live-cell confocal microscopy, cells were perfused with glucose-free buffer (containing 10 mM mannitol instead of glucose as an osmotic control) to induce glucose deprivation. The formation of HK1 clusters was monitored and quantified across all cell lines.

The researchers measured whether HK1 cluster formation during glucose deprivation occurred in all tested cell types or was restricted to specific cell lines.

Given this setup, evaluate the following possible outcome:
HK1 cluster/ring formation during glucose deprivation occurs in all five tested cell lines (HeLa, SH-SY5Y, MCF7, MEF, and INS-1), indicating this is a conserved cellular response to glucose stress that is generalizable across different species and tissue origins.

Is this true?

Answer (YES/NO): NO